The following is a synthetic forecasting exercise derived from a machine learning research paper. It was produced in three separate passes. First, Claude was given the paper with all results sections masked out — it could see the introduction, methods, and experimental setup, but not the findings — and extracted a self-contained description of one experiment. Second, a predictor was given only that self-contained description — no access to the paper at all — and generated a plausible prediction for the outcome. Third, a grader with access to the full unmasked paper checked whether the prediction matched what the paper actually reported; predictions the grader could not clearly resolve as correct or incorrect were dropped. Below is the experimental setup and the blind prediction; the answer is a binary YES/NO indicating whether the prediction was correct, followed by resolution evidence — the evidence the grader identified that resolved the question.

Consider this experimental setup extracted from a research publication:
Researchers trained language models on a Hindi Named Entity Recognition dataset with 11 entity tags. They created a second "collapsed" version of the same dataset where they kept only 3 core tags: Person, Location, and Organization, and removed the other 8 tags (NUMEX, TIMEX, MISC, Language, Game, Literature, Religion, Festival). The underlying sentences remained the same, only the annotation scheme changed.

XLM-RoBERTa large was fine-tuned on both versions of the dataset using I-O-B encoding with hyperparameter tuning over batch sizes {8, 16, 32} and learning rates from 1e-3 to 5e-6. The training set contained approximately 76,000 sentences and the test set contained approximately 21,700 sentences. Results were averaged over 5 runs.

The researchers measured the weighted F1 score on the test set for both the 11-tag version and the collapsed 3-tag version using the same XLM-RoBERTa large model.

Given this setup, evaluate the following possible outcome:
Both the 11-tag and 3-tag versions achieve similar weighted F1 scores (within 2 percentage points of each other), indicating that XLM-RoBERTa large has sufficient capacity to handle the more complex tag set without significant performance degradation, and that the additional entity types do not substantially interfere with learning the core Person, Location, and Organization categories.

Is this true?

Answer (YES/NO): NO